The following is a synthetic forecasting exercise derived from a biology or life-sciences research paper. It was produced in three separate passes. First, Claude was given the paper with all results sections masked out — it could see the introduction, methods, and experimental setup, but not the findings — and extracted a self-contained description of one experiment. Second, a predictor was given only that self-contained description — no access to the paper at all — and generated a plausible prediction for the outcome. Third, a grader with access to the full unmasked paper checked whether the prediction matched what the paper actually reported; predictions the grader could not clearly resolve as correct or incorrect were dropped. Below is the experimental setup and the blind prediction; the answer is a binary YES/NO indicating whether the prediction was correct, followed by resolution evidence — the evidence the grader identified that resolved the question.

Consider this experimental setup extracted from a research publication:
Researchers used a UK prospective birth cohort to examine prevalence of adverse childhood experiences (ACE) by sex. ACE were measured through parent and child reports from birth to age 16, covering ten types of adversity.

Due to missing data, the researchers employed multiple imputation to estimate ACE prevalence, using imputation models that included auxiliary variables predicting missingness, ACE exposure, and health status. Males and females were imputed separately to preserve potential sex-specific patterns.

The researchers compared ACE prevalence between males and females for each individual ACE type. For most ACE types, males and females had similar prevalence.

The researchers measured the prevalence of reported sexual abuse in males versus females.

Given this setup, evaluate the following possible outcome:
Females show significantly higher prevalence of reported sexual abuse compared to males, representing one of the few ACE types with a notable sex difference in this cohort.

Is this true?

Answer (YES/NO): YES